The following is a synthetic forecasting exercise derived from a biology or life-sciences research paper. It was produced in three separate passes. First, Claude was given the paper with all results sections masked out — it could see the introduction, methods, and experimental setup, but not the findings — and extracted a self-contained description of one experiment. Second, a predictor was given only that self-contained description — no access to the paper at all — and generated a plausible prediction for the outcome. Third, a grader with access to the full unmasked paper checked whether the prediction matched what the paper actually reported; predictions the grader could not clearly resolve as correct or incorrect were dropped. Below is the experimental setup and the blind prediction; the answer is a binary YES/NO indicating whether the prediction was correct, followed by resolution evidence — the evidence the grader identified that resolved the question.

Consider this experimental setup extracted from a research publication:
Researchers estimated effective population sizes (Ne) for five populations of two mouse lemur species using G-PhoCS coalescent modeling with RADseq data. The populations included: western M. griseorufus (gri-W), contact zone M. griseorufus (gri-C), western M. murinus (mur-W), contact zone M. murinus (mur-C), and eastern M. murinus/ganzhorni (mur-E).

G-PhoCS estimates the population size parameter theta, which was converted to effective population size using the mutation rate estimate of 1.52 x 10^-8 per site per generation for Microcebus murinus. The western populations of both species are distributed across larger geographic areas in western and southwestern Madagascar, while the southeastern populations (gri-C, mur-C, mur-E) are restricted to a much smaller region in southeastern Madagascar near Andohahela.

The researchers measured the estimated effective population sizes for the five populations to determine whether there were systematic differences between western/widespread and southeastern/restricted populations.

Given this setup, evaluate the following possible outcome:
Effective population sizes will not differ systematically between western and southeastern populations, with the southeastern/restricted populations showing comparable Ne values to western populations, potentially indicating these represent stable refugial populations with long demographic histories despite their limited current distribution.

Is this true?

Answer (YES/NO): NO